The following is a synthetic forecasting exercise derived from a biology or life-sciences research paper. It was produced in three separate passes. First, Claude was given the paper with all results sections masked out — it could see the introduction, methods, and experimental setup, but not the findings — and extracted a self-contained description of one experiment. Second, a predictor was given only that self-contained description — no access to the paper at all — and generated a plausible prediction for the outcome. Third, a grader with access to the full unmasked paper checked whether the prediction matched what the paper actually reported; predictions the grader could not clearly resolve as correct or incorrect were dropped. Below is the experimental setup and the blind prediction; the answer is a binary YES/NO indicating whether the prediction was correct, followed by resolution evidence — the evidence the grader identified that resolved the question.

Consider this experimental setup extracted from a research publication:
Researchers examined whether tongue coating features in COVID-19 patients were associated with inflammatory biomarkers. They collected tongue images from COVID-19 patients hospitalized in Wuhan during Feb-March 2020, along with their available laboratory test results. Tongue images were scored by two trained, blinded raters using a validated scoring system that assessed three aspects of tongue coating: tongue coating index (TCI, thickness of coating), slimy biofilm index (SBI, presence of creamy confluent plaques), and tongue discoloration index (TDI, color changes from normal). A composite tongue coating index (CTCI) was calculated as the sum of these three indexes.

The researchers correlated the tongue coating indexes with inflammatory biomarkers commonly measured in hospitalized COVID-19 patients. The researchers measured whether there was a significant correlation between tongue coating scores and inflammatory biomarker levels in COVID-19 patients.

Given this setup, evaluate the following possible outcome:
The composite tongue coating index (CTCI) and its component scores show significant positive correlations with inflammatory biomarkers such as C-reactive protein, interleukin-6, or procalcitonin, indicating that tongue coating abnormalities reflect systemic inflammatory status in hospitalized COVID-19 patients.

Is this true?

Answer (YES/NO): NO